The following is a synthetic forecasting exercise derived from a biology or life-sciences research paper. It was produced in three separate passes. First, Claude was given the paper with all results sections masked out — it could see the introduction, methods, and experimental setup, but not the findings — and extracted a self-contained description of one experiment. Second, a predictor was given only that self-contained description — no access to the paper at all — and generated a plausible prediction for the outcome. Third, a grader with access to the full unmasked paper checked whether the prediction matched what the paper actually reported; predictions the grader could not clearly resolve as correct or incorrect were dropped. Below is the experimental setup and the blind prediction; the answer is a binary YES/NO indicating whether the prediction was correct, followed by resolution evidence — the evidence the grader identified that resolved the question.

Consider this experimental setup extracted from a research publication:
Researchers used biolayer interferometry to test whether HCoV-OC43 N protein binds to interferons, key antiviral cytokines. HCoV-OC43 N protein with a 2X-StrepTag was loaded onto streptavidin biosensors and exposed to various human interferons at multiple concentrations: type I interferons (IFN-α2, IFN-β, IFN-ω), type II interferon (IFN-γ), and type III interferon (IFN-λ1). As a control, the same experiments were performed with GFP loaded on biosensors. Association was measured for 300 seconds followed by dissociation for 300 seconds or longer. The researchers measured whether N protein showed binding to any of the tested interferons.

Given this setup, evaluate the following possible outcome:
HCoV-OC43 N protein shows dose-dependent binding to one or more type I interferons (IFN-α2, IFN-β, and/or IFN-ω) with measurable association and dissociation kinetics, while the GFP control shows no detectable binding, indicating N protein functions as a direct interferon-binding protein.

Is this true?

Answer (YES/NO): NO